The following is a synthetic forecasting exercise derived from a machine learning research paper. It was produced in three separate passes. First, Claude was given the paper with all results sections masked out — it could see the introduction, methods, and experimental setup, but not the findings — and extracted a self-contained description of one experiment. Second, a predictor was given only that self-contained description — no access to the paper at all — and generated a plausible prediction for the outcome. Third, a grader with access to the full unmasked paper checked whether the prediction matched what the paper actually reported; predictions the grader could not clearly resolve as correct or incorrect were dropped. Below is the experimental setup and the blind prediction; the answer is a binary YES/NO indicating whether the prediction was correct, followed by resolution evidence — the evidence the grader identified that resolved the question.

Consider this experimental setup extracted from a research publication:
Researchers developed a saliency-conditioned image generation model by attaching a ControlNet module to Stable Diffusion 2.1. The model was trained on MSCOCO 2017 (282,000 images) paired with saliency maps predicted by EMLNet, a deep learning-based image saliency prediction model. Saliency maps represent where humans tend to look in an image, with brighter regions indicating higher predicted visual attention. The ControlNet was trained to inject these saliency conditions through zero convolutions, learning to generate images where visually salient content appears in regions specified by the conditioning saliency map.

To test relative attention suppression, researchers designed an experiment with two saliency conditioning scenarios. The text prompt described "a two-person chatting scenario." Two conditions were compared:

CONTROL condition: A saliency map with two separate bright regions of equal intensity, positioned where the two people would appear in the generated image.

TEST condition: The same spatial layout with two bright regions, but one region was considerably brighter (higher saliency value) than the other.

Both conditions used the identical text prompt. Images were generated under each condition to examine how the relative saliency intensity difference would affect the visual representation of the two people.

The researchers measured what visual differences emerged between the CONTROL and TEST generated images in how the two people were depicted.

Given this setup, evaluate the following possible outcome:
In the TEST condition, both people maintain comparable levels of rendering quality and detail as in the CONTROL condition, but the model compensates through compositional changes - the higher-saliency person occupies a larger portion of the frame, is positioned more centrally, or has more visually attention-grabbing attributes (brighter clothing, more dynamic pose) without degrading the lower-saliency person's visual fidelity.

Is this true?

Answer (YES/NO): NO